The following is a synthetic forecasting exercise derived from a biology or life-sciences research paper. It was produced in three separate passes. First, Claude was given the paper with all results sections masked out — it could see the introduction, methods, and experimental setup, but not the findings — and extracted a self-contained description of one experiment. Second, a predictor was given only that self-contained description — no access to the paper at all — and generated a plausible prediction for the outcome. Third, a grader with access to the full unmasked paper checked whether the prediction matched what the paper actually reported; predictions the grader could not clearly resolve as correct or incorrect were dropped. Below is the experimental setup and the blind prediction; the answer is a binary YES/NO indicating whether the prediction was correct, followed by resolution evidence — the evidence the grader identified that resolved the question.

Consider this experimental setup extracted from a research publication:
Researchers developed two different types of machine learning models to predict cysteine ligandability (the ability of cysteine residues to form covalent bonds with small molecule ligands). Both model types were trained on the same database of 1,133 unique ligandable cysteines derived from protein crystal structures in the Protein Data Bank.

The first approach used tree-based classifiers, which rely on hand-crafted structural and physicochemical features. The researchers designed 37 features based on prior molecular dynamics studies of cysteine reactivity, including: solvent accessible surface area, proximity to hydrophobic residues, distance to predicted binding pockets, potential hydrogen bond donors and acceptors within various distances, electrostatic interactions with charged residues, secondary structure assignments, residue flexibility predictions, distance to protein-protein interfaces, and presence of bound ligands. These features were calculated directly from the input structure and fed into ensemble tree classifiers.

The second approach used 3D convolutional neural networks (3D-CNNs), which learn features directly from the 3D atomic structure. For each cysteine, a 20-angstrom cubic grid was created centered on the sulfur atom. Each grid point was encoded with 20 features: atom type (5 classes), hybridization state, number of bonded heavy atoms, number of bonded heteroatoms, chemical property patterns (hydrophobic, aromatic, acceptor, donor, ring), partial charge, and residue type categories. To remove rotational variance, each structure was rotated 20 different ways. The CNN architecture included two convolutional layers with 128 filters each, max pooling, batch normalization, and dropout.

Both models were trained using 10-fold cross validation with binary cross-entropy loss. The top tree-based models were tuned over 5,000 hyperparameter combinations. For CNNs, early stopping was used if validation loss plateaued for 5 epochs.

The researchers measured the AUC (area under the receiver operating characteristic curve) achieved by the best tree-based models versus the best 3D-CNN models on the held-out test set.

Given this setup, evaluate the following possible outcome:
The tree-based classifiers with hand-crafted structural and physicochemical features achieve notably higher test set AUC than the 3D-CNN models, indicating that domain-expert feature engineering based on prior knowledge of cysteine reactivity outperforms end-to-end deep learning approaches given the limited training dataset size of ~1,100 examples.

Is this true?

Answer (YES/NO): NO